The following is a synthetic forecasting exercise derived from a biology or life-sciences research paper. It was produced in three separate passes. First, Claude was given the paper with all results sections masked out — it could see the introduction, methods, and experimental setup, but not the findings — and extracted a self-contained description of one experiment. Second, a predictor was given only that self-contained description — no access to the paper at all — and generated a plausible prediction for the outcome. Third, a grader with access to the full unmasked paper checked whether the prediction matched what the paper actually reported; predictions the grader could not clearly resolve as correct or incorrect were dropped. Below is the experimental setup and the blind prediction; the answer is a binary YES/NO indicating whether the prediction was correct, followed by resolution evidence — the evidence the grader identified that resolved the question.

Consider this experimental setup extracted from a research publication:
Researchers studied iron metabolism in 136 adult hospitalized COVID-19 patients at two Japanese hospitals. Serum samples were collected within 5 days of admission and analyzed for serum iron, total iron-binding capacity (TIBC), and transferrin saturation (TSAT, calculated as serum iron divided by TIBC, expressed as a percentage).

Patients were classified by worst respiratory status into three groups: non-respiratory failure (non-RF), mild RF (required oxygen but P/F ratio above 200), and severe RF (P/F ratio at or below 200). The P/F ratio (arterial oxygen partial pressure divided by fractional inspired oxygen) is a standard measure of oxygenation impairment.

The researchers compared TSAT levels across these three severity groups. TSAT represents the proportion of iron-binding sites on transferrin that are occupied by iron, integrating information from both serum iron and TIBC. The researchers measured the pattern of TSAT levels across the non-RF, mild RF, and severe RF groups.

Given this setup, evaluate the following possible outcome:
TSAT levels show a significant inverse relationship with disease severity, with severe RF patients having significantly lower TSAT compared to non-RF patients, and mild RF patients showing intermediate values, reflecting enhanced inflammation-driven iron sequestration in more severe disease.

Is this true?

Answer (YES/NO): NO